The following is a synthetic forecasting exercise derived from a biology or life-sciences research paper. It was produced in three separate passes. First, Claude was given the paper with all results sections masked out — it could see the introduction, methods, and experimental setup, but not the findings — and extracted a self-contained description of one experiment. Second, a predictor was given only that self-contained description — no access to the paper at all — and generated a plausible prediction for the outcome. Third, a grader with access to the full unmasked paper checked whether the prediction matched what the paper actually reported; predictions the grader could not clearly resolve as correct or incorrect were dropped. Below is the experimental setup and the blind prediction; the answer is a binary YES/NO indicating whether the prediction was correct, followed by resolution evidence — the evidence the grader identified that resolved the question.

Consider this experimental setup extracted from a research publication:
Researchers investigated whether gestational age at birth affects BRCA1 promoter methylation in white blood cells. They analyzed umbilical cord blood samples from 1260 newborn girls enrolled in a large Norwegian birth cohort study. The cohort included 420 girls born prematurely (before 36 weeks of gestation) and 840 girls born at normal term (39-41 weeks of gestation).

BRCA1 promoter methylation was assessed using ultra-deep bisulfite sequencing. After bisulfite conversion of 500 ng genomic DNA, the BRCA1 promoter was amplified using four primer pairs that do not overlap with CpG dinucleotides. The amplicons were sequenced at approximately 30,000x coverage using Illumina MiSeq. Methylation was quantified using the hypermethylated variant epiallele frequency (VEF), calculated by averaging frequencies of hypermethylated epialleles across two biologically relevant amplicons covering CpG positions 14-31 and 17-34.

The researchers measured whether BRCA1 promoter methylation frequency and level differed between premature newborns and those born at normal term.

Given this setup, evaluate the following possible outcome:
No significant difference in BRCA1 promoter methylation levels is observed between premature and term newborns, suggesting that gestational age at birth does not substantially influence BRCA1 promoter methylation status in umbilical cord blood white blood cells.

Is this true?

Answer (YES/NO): YES